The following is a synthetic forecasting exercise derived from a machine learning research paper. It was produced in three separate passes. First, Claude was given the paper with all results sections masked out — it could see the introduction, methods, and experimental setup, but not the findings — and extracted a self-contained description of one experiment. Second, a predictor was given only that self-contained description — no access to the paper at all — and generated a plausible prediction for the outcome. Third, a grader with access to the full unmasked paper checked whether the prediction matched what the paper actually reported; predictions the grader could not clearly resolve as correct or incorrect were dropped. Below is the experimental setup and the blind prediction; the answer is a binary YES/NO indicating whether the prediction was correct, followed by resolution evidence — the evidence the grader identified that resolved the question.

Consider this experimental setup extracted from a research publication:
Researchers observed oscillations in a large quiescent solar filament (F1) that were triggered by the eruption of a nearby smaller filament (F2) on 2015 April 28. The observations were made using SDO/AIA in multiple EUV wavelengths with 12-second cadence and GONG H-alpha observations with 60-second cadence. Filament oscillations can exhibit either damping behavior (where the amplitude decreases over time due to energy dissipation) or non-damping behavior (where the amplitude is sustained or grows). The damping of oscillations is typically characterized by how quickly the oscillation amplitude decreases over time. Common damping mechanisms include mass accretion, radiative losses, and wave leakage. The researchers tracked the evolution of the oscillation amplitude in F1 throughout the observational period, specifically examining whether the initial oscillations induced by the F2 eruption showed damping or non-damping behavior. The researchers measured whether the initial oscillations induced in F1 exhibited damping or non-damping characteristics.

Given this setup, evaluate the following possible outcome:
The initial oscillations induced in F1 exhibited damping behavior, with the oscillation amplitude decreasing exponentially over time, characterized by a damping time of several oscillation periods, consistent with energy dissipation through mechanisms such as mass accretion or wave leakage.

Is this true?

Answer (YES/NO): NO